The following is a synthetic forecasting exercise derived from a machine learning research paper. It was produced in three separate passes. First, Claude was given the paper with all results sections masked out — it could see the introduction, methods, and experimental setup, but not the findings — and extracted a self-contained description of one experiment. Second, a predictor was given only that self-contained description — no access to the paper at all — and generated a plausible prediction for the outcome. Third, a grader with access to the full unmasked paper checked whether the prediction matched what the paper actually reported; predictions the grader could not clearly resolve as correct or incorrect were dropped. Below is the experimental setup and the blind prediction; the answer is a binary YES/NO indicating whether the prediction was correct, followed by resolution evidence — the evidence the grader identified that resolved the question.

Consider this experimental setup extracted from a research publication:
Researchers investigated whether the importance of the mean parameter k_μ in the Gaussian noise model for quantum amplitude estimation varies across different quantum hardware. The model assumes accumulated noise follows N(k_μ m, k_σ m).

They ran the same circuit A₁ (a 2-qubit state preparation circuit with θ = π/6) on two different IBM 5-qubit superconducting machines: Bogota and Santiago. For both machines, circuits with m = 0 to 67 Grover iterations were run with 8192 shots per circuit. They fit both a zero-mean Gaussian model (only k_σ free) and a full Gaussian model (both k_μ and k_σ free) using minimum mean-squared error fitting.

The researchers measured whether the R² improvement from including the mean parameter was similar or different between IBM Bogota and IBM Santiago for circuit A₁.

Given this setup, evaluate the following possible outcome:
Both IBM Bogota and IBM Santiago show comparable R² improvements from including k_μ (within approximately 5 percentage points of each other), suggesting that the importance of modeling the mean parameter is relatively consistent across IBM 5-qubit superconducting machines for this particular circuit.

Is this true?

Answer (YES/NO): NO